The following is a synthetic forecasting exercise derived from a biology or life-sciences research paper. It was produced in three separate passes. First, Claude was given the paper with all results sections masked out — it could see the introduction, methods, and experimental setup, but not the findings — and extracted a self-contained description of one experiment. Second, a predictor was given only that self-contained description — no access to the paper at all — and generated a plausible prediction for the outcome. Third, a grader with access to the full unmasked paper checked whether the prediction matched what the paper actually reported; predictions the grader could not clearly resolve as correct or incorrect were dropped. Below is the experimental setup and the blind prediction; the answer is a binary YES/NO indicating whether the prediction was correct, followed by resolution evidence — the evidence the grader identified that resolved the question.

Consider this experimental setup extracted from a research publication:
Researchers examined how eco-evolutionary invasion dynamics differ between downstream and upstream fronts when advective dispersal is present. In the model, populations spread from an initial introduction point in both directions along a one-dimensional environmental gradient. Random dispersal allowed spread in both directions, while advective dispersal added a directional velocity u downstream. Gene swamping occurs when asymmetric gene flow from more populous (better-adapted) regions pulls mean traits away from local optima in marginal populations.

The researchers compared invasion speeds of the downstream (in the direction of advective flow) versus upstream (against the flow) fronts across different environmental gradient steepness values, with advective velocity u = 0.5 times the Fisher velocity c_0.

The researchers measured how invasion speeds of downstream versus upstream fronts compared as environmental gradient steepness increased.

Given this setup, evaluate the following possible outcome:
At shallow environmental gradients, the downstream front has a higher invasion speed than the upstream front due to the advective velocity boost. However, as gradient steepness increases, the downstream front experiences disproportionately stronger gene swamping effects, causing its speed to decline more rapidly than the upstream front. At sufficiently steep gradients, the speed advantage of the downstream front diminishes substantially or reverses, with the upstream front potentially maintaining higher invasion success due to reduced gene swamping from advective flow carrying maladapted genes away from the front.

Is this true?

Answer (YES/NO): NO